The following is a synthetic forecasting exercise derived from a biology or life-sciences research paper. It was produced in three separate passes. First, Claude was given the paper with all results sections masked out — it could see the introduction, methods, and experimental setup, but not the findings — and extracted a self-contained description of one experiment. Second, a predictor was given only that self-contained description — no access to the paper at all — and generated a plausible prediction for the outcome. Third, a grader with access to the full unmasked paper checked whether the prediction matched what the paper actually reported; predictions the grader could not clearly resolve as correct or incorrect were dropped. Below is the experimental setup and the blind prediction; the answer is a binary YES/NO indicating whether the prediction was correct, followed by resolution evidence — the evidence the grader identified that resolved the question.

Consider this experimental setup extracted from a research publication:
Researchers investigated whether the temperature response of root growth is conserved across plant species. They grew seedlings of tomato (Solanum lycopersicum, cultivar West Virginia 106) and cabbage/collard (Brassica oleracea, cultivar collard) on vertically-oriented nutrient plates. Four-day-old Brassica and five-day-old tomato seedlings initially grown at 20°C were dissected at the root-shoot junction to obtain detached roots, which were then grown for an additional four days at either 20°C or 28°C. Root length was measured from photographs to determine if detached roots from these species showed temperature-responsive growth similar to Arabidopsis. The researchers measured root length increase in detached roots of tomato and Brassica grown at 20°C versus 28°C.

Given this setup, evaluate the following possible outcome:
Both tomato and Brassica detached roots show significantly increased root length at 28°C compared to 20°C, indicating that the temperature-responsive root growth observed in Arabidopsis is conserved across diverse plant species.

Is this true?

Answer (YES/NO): YES